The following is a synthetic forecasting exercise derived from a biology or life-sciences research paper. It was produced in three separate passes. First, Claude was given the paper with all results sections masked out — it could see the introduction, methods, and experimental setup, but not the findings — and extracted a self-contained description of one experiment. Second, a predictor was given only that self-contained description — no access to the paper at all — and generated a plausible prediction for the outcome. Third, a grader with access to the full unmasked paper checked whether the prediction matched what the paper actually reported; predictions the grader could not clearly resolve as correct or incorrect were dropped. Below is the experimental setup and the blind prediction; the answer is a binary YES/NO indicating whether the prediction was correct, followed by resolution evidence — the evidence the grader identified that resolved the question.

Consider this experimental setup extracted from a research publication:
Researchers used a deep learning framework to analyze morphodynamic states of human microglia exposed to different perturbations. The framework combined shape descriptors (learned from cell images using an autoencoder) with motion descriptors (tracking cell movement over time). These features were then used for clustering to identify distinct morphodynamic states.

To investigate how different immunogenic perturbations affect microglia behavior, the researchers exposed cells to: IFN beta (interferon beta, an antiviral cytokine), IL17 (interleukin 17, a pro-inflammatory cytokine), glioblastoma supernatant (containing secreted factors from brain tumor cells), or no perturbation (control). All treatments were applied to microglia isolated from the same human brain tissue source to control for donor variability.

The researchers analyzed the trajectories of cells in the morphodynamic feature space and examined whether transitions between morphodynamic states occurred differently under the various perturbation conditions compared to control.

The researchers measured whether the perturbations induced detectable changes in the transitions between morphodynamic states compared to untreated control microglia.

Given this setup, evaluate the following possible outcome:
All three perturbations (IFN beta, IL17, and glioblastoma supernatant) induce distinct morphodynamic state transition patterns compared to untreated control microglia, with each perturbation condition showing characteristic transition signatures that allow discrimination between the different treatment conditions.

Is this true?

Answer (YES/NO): NO